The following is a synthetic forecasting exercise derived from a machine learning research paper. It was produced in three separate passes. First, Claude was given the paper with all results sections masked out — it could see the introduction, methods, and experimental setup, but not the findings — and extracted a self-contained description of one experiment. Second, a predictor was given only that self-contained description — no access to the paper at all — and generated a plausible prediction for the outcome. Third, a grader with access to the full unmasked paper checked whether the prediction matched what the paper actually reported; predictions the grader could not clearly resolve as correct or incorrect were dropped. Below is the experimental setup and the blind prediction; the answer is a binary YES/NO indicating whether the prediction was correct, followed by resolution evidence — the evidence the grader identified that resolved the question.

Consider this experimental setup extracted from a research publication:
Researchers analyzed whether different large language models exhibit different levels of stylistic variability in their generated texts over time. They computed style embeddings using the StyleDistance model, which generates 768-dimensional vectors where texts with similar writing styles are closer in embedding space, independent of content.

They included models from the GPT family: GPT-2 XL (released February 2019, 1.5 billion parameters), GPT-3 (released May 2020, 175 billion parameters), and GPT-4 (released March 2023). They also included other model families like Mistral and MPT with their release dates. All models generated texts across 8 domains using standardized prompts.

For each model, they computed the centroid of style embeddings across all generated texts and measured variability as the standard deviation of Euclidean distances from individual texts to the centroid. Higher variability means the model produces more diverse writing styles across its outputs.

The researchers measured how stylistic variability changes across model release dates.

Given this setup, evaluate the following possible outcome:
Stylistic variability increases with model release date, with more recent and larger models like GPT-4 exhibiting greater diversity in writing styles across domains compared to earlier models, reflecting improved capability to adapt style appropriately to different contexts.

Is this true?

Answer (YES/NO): NO